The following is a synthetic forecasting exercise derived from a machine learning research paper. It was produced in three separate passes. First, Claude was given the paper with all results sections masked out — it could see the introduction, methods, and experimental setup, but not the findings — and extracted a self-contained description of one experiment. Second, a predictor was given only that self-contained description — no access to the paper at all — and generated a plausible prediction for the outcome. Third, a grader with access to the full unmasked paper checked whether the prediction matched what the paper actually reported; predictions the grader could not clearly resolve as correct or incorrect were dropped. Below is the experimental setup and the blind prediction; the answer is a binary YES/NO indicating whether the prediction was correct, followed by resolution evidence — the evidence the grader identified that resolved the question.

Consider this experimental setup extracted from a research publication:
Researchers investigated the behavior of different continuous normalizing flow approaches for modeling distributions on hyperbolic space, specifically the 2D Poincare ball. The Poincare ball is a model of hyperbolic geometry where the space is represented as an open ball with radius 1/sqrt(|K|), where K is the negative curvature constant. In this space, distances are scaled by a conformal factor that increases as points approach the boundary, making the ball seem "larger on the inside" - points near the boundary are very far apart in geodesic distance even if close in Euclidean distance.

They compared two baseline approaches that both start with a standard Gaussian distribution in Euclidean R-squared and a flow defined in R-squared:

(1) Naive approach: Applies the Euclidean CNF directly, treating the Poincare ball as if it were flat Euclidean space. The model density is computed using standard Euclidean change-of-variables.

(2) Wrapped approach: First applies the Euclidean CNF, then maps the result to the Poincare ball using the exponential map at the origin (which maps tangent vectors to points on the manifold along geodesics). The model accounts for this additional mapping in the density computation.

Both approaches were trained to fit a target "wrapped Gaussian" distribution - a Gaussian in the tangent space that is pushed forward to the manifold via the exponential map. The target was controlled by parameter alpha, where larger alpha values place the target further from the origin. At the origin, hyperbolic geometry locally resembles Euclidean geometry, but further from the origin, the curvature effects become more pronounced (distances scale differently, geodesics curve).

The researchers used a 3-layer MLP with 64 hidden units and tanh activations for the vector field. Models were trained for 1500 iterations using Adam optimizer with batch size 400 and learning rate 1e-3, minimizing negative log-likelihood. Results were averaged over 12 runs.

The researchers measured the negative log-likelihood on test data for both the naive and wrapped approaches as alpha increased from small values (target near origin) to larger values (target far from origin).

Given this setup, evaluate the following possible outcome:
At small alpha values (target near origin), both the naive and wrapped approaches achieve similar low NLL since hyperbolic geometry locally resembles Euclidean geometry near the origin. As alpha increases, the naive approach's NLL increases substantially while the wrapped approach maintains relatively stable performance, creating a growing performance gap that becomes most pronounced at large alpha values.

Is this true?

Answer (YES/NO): NO